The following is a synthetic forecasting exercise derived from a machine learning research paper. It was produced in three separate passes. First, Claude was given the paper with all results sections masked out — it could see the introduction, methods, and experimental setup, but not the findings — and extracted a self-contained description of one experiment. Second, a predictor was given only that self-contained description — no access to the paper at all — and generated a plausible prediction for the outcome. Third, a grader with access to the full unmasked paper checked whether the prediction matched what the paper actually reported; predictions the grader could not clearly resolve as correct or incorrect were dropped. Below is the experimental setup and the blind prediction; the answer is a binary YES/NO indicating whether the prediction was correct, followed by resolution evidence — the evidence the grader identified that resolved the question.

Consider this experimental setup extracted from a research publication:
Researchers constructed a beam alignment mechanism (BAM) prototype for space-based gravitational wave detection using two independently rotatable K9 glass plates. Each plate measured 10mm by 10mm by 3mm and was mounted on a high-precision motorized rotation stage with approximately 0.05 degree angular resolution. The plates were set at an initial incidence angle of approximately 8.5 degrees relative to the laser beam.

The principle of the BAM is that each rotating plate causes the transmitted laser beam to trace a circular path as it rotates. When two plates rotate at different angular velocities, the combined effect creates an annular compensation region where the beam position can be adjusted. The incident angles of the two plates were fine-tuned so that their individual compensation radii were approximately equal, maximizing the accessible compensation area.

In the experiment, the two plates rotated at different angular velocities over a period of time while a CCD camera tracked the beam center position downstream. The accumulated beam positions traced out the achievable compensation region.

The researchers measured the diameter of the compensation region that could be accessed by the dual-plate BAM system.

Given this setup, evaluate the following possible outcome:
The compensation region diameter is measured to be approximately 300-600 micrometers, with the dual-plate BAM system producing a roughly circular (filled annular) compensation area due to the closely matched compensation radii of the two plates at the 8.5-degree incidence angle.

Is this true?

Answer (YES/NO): YES